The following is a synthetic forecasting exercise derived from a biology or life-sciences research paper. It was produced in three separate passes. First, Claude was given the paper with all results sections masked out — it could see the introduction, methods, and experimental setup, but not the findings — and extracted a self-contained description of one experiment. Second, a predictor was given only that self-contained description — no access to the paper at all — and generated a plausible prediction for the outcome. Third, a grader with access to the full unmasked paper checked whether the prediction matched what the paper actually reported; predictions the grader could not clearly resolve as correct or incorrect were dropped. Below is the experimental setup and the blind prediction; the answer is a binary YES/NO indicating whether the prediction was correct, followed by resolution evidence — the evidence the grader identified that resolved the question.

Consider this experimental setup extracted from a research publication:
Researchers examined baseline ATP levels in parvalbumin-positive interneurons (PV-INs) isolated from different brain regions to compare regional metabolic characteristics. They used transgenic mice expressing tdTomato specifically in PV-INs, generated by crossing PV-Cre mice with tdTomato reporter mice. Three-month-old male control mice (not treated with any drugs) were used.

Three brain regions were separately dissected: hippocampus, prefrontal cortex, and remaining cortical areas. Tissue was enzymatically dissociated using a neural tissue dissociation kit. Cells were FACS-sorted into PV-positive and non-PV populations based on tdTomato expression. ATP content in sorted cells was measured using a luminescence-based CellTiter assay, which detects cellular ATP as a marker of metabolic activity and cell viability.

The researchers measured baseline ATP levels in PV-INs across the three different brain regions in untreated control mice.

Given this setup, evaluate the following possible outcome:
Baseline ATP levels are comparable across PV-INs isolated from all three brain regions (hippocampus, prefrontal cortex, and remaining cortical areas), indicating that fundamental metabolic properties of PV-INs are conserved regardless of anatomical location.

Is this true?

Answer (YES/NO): NO